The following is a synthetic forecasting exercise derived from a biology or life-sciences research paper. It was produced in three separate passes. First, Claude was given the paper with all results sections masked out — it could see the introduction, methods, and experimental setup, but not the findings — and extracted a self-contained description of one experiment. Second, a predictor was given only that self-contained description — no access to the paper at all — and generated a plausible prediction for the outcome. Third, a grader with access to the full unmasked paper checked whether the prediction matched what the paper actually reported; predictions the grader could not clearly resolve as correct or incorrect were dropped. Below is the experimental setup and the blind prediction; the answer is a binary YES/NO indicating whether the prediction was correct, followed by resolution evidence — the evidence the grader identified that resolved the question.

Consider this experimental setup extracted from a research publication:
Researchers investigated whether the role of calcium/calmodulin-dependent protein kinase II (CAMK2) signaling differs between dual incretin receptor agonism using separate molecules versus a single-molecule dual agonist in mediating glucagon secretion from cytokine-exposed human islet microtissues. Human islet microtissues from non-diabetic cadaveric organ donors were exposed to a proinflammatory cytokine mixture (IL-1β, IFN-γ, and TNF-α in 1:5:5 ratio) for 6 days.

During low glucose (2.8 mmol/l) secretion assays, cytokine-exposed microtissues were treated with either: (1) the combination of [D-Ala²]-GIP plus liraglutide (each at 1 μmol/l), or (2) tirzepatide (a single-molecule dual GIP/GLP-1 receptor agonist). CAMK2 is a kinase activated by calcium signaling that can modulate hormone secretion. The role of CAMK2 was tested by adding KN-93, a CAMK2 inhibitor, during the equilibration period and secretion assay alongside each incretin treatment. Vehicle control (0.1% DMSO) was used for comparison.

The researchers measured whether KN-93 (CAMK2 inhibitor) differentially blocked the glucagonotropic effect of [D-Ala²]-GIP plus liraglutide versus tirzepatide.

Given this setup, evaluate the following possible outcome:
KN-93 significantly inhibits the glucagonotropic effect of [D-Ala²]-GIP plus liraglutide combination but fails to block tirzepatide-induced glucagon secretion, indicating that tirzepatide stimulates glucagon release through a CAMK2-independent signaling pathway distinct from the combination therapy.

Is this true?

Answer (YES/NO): NO